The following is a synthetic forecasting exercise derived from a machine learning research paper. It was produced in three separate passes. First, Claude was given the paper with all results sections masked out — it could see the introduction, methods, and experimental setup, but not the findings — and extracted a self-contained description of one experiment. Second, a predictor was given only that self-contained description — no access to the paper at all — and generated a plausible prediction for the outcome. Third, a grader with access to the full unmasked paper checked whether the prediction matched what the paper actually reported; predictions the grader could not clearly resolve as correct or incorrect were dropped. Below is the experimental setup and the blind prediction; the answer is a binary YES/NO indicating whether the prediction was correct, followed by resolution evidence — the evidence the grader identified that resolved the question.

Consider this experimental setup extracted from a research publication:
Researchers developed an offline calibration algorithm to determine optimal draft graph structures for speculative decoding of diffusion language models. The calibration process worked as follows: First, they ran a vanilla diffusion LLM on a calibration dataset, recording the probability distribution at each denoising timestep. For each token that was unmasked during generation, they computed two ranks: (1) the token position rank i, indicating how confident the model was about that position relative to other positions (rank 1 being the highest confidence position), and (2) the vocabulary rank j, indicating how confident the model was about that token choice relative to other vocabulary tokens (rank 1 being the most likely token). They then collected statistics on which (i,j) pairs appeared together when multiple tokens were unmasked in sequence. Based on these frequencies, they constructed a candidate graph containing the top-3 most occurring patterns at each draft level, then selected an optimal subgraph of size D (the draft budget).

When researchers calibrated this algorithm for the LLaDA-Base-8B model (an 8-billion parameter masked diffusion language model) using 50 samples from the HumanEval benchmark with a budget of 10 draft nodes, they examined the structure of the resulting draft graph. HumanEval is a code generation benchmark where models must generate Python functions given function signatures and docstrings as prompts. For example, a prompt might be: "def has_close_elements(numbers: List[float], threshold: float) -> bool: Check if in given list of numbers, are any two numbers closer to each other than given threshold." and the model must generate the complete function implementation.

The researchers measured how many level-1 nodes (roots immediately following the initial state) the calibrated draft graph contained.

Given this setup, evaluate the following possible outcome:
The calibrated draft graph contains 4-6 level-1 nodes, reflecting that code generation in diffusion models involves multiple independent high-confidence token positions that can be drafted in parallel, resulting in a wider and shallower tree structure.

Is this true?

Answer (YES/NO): NO